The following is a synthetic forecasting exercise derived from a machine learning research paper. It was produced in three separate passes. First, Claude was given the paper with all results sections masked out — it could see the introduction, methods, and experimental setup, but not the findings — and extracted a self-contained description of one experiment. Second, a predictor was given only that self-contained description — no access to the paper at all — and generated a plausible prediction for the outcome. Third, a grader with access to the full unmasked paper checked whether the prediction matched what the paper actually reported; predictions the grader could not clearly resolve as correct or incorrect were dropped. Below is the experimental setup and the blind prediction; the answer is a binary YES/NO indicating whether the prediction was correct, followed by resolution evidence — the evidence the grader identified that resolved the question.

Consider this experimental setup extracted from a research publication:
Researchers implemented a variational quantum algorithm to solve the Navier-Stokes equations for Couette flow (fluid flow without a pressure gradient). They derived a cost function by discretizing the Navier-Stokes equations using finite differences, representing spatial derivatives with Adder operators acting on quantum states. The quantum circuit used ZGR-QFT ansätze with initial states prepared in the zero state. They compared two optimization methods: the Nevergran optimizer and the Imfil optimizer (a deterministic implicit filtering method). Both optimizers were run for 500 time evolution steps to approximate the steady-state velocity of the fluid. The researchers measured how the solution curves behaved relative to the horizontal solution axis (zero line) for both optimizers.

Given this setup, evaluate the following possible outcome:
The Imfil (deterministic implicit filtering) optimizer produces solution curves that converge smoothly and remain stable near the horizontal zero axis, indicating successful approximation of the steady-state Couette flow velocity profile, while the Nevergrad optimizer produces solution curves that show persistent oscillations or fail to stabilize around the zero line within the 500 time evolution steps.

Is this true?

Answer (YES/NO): NO